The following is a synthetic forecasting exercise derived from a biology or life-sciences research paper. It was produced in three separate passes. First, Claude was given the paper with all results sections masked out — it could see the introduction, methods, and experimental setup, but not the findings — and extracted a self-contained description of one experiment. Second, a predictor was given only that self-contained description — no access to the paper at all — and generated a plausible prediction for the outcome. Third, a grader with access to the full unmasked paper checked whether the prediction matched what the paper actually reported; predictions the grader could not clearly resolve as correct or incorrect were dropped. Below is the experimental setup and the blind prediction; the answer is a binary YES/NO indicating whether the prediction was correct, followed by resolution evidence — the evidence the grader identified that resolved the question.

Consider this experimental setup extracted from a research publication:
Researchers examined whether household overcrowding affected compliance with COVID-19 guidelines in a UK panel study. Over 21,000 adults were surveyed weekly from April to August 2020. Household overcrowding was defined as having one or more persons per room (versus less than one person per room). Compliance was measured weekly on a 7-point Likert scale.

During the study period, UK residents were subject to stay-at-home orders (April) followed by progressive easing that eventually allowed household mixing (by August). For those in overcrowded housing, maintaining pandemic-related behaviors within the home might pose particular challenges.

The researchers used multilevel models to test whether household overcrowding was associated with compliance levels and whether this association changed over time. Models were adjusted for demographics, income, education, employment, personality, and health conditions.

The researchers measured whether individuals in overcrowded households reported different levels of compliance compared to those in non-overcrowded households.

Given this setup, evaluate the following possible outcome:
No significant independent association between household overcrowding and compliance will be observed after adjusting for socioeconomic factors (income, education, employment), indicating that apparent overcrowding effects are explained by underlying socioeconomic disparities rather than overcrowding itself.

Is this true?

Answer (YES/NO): NO